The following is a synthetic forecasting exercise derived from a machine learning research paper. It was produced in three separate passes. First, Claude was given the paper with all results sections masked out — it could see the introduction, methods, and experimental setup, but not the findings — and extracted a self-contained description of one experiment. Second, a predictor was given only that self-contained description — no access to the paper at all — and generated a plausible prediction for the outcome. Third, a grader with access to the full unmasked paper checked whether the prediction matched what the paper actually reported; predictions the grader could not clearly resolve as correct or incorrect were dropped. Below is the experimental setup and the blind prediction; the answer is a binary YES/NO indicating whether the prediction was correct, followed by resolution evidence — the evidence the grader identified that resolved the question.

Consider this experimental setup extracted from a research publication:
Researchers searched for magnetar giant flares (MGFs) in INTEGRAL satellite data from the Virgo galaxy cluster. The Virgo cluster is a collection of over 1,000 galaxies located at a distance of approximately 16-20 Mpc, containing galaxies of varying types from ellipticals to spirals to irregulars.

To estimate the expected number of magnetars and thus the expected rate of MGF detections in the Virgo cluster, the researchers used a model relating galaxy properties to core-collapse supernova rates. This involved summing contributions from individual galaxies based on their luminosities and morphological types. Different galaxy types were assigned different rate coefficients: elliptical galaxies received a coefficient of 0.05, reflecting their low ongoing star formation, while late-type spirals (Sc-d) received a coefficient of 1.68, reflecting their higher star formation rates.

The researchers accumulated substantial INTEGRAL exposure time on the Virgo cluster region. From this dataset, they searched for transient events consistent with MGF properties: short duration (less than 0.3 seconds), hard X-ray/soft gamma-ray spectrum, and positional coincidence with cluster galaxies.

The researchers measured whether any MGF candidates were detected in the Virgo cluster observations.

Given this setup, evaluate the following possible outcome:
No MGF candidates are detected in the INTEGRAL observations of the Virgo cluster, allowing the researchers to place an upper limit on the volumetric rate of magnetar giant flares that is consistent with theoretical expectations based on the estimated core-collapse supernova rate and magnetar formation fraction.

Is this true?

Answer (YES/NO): YES